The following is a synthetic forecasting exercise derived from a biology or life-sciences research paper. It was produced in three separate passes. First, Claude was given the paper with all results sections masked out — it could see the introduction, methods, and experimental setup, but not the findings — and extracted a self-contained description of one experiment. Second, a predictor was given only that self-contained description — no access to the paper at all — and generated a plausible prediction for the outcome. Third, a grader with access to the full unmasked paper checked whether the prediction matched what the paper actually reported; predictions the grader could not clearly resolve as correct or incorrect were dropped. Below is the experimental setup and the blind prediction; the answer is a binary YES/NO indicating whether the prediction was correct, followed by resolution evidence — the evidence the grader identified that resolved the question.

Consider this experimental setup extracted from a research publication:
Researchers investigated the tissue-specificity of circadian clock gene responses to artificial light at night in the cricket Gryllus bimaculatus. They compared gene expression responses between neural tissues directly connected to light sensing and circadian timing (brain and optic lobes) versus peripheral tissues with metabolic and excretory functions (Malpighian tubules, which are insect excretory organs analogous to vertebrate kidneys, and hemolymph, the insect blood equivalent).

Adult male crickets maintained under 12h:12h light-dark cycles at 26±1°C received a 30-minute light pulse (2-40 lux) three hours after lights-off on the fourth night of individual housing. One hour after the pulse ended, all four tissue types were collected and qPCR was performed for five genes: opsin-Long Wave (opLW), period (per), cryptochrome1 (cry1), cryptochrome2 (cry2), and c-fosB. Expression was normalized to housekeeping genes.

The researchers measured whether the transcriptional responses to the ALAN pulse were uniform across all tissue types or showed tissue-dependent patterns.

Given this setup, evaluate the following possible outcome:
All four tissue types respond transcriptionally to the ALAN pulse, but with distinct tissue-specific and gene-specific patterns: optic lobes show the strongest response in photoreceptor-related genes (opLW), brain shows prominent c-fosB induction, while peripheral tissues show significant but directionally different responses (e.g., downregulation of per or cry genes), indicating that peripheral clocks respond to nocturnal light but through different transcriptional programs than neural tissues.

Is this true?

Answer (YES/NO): NO